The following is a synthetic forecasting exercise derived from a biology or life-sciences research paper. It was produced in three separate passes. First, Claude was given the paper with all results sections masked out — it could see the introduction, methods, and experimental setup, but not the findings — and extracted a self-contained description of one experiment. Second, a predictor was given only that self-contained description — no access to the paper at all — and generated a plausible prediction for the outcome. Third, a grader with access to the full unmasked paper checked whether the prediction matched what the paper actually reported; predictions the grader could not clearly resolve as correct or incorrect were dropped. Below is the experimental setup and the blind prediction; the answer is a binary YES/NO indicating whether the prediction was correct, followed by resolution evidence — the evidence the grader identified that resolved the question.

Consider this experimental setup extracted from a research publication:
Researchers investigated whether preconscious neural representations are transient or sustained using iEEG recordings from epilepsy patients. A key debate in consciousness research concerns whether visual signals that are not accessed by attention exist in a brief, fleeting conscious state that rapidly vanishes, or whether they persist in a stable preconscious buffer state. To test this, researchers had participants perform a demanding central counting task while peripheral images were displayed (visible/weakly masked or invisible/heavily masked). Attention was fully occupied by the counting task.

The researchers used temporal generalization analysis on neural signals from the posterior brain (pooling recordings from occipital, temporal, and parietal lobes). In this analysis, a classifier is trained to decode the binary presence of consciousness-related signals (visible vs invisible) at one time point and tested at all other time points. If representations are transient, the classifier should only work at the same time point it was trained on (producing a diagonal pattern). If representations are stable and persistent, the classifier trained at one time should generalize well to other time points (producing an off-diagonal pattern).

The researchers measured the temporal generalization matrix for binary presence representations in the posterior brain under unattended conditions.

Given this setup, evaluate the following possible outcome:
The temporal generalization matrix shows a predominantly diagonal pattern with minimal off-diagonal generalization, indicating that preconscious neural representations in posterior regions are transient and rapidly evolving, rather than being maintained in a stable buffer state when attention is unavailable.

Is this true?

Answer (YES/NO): NO